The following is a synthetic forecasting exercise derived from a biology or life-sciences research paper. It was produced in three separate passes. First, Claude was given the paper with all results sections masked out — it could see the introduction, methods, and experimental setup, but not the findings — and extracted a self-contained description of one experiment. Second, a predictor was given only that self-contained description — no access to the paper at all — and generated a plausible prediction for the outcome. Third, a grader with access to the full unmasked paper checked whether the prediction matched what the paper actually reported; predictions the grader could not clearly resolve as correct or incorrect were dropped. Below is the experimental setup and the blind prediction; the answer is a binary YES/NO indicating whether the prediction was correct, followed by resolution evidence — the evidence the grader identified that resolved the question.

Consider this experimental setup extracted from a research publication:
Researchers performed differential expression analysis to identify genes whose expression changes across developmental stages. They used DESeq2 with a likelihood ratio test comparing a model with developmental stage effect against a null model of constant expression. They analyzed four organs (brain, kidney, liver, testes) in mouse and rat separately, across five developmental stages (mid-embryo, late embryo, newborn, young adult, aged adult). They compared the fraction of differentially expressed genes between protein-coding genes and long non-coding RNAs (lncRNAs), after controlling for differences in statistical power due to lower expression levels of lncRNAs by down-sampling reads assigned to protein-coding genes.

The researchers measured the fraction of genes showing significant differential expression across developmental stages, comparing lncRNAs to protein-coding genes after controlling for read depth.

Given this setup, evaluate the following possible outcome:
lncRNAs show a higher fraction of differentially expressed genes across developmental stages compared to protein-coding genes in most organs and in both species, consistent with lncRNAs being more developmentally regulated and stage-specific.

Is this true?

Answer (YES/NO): YES